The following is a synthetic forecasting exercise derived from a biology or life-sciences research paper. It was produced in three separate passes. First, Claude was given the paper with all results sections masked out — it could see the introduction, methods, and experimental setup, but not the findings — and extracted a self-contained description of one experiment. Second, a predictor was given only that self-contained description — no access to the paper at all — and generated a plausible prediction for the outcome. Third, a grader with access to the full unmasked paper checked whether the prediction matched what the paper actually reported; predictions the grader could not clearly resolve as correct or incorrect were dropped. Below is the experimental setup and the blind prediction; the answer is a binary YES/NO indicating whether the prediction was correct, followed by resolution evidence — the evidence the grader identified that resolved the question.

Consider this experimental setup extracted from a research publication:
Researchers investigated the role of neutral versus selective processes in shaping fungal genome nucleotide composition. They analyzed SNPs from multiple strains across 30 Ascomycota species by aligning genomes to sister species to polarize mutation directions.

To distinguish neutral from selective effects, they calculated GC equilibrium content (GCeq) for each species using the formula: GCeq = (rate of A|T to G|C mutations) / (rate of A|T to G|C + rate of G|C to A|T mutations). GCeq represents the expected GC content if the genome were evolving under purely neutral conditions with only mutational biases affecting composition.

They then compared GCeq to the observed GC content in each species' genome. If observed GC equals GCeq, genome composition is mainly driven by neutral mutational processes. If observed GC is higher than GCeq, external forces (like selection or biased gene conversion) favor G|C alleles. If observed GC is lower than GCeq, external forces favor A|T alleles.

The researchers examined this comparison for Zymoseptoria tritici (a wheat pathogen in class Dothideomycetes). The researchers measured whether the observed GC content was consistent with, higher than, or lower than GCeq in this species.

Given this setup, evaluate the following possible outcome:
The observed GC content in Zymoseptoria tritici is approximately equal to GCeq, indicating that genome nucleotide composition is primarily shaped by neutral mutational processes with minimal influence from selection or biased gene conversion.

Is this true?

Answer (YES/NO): YES